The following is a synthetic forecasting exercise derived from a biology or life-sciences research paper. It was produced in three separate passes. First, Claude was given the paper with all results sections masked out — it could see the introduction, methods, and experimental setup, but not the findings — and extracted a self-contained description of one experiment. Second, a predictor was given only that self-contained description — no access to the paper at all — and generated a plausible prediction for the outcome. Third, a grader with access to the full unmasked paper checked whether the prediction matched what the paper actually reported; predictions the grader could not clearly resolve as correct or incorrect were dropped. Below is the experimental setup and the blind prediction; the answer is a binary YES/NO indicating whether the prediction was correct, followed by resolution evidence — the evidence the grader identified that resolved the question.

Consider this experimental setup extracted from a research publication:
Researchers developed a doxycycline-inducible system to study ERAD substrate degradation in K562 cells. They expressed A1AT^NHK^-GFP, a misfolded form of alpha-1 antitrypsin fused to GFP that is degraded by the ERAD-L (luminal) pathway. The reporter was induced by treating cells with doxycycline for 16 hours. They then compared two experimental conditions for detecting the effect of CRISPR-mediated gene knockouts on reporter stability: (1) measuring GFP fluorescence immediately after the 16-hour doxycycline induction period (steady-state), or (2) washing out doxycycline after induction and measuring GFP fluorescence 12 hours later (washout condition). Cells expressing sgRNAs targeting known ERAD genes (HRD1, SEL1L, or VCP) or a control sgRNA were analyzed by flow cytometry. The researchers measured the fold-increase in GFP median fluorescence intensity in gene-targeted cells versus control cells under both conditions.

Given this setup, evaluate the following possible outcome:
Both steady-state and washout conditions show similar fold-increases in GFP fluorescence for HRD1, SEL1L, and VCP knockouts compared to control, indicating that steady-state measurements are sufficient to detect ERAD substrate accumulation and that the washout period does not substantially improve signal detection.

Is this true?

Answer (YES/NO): NO